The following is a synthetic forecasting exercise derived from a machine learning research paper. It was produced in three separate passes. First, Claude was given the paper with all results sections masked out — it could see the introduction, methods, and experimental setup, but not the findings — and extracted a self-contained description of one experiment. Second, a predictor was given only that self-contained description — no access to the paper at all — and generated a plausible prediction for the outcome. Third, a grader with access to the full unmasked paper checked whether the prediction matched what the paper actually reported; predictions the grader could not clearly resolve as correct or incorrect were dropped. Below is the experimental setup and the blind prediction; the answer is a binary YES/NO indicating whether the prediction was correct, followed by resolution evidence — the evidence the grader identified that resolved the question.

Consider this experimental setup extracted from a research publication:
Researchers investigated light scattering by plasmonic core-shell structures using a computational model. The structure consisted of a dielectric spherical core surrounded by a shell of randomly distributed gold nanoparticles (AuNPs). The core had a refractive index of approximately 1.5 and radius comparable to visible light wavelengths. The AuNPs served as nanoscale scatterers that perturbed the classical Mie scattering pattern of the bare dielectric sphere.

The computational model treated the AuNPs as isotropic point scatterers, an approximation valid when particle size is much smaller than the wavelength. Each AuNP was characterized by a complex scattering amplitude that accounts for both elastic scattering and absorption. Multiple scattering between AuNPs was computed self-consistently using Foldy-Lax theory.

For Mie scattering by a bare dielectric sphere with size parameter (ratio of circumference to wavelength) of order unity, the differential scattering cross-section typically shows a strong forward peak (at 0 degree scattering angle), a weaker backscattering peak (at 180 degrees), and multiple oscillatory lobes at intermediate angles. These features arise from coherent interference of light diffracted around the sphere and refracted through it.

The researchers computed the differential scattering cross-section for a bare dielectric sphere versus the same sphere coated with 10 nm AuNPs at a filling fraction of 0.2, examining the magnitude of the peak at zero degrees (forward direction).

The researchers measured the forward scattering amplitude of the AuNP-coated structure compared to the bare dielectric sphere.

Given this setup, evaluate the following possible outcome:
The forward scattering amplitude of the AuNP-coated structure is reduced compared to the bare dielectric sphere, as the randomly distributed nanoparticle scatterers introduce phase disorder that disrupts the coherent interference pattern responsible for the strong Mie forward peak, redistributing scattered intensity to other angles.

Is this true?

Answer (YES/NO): NO